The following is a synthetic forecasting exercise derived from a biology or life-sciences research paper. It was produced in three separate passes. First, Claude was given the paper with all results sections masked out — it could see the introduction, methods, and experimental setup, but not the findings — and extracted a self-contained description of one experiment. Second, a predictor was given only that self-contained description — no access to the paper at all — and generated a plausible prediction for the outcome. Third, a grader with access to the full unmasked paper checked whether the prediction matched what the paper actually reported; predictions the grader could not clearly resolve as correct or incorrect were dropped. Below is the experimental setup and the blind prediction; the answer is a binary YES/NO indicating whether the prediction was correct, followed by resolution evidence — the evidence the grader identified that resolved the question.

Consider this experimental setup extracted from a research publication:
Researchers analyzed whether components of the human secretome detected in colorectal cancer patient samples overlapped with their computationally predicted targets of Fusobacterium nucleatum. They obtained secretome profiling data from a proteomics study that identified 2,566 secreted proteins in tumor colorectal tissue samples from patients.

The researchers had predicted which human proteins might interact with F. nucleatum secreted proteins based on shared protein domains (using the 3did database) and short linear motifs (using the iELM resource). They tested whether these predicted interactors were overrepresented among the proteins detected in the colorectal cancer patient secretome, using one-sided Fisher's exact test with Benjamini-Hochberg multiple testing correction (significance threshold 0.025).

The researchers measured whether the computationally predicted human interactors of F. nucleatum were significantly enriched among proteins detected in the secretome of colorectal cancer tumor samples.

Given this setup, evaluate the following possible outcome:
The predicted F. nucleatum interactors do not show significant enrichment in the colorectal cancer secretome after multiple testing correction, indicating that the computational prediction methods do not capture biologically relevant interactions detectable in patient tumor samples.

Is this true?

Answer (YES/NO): NO